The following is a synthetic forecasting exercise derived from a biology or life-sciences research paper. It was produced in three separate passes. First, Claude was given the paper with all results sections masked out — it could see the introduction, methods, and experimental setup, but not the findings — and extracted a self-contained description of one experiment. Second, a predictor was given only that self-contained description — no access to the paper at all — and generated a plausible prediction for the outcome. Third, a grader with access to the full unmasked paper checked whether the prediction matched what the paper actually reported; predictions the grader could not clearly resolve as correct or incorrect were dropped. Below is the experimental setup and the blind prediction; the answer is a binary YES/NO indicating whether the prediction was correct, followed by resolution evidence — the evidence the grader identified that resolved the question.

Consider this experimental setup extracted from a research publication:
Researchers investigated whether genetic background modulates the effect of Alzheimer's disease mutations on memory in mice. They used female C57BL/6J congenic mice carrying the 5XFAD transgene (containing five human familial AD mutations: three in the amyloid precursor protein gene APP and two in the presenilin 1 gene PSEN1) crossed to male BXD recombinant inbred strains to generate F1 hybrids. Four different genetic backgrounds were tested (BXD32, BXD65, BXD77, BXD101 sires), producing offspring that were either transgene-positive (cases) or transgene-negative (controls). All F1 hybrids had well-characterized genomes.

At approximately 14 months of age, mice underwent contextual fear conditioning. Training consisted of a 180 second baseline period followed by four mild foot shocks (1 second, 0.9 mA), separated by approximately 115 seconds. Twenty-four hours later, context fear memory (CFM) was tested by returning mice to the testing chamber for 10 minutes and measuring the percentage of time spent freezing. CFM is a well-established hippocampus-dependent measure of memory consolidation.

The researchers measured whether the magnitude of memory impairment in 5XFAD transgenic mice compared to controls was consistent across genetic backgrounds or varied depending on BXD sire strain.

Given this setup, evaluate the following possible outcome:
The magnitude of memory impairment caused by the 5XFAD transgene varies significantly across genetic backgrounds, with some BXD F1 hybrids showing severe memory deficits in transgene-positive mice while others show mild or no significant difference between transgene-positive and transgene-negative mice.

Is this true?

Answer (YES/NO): YES